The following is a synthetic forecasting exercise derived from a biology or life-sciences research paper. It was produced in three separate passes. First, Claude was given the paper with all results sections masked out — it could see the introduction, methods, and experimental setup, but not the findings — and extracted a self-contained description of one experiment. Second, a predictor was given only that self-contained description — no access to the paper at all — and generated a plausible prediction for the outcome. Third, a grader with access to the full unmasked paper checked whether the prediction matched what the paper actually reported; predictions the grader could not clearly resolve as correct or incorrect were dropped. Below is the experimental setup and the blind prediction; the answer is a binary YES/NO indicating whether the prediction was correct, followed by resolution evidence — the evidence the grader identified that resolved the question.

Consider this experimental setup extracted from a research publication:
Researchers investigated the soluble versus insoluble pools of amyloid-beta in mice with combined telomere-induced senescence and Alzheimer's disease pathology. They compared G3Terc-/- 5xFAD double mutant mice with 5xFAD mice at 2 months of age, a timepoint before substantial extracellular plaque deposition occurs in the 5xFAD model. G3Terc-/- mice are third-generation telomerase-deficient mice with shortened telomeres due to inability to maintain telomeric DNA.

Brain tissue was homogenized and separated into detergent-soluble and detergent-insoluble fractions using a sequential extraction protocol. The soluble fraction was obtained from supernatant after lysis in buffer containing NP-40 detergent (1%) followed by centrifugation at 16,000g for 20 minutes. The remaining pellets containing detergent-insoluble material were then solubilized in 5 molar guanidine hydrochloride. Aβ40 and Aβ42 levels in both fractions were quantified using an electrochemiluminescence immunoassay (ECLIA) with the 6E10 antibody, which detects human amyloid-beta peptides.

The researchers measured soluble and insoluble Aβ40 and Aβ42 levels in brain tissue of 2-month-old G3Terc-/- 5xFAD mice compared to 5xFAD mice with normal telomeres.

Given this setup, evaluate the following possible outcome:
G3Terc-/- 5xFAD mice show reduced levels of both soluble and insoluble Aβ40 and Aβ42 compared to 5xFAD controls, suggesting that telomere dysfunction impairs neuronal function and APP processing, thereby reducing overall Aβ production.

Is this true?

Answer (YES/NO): NO